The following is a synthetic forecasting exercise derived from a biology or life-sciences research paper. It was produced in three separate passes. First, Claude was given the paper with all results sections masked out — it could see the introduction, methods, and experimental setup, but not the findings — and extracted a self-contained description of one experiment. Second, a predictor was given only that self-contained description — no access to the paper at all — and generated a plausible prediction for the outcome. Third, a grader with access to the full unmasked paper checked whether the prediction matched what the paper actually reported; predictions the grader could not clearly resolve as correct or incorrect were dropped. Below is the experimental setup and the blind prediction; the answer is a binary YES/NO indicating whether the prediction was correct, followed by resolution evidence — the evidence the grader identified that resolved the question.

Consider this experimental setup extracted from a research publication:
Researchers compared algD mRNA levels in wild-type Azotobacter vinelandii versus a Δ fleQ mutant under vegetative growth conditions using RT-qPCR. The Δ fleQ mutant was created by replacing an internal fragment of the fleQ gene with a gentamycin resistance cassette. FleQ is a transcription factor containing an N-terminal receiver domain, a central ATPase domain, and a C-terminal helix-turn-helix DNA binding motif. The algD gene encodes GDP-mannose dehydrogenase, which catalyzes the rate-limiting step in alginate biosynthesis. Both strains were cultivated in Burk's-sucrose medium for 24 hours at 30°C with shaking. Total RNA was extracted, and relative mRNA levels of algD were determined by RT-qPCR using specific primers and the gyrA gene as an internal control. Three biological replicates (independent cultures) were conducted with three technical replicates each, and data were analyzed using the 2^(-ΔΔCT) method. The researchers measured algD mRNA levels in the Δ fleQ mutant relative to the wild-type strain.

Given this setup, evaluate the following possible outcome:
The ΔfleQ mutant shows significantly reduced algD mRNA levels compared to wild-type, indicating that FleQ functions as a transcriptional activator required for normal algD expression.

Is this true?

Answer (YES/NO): NO